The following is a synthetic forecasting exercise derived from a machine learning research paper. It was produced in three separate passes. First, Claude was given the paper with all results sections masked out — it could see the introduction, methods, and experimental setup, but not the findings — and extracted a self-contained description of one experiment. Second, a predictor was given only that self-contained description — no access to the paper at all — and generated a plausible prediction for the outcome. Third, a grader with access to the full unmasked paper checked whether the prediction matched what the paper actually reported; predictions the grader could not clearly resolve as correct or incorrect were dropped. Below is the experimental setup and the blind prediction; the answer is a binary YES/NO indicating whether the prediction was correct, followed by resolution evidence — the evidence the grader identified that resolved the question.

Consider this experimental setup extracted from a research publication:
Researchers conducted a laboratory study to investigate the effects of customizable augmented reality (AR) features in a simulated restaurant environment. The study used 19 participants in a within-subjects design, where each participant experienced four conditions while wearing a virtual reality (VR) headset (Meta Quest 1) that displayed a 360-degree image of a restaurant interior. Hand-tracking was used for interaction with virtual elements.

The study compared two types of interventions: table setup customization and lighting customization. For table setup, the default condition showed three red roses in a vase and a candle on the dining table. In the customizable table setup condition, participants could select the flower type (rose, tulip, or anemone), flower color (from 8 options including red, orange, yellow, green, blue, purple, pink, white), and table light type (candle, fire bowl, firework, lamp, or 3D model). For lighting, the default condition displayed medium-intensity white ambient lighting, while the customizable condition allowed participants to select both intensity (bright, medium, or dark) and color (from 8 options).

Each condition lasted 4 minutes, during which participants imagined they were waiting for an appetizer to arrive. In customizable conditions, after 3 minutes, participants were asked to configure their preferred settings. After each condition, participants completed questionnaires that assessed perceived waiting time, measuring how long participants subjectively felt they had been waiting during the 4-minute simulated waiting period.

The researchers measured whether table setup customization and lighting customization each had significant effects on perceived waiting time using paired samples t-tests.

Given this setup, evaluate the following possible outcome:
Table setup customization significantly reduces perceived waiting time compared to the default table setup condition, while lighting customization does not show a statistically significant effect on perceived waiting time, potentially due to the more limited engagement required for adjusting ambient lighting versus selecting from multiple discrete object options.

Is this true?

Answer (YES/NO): YES